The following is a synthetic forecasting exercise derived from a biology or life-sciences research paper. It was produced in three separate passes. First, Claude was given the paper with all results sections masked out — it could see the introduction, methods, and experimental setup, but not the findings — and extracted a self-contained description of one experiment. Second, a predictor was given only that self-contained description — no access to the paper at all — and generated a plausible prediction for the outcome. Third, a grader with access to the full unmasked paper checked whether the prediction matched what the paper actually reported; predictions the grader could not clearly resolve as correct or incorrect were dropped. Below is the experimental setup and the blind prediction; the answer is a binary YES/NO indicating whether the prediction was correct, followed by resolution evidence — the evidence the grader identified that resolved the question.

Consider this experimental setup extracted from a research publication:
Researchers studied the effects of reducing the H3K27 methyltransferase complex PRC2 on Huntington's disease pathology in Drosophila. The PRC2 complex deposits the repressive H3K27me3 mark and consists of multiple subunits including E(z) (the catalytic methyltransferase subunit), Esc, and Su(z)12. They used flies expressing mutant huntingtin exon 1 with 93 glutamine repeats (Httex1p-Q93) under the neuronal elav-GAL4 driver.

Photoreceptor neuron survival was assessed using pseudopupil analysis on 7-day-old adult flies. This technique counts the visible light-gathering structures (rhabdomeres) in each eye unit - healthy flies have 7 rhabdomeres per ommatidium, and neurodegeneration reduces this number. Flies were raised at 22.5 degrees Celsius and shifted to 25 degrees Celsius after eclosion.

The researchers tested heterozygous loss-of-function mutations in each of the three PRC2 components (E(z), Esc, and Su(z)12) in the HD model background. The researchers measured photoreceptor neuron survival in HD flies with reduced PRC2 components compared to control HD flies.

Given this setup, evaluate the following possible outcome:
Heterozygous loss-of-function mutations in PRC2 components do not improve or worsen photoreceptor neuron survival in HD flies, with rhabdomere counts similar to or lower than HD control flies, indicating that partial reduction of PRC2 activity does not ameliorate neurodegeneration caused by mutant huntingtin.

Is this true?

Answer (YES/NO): NO